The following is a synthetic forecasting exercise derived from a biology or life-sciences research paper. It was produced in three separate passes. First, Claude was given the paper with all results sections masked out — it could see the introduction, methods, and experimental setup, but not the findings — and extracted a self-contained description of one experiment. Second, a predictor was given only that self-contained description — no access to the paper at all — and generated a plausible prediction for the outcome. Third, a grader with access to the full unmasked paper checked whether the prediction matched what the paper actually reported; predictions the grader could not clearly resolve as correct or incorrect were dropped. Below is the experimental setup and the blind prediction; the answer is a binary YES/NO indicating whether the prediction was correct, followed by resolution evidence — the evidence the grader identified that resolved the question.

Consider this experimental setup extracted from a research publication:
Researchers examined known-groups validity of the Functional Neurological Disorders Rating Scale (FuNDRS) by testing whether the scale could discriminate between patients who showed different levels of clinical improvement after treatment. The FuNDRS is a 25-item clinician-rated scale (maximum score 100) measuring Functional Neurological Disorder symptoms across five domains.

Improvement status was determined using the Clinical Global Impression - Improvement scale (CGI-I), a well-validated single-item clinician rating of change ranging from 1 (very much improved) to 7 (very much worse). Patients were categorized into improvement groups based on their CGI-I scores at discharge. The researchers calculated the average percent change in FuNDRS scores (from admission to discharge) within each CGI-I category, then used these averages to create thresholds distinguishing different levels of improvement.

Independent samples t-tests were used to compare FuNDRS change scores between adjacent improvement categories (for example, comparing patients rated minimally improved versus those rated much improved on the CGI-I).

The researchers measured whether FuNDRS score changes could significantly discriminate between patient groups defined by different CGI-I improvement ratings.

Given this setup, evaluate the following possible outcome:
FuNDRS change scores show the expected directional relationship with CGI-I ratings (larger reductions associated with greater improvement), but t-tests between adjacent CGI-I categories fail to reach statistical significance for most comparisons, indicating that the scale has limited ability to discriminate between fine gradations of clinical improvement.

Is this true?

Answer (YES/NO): NO